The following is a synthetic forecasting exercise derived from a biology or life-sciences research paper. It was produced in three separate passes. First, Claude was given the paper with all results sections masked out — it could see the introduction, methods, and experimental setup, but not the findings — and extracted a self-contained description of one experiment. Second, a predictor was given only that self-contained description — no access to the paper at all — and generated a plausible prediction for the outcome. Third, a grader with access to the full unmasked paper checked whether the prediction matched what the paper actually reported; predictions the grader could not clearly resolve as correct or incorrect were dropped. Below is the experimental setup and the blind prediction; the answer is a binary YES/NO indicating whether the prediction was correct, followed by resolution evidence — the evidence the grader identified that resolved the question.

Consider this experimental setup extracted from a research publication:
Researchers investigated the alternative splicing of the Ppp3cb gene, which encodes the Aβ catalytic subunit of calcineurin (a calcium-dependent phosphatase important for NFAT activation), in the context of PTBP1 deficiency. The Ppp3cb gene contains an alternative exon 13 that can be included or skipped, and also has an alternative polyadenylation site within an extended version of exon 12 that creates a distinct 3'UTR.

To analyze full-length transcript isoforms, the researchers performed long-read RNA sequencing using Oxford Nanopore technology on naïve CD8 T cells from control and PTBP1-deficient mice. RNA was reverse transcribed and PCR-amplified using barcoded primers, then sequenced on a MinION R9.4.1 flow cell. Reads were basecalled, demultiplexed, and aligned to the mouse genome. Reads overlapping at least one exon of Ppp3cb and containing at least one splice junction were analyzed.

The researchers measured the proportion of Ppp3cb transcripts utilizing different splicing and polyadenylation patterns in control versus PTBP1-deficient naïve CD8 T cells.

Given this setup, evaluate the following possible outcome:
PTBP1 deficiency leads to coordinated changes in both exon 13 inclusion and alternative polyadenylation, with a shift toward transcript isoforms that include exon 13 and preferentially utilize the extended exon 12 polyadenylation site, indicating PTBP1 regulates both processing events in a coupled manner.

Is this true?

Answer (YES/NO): NO